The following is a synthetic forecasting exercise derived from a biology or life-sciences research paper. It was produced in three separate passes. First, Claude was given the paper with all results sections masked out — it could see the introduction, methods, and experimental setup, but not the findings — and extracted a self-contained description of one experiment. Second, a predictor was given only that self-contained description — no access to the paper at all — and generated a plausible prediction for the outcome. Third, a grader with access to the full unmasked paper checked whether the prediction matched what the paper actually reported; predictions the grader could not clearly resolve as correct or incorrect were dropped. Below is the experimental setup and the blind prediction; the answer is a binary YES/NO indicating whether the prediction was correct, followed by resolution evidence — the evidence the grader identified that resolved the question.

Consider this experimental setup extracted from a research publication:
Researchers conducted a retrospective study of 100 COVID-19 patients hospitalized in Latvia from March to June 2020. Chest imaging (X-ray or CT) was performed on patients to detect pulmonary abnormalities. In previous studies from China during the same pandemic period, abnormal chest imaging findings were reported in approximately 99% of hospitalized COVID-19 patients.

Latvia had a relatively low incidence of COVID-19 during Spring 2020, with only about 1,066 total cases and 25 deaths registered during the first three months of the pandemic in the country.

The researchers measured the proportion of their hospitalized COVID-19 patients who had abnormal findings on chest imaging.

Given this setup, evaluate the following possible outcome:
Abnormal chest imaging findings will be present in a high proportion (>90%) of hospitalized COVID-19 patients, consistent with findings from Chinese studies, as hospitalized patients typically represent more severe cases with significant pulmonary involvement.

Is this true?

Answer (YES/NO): NO